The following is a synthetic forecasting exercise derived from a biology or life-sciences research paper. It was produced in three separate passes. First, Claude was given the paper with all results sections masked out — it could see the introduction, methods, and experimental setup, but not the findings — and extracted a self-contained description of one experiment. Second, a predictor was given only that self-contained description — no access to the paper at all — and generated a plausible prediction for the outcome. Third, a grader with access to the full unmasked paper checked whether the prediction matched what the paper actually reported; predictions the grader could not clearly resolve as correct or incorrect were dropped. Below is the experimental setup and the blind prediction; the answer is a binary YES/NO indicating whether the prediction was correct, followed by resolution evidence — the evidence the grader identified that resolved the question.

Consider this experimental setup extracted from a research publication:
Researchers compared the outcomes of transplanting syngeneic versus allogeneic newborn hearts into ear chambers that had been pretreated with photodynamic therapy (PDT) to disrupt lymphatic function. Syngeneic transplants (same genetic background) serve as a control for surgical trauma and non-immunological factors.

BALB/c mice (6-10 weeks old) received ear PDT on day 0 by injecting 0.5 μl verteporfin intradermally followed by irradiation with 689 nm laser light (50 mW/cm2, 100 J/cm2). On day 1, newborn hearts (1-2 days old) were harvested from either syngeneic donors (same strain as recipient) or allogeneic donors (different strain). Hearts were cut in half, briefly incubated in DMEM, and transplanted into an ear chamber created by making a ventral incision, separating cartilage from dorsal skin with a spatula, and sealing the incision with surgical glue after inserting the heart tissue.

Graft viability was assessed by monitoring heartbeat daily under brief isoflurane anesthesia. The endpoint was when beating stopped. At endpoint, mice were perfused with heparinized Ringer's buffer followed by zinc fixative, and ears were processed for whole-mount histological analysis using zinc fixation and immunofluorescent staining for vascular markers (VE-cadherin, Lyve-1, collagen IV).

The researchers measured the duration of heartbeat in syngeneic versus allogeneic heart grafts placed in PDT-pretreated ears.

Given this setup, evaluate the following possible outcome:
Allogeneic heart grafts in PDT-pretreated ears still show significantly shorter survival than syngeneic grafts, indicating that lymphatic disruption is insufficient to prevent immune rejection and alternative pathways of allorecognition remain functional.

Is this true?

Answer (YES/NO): YES